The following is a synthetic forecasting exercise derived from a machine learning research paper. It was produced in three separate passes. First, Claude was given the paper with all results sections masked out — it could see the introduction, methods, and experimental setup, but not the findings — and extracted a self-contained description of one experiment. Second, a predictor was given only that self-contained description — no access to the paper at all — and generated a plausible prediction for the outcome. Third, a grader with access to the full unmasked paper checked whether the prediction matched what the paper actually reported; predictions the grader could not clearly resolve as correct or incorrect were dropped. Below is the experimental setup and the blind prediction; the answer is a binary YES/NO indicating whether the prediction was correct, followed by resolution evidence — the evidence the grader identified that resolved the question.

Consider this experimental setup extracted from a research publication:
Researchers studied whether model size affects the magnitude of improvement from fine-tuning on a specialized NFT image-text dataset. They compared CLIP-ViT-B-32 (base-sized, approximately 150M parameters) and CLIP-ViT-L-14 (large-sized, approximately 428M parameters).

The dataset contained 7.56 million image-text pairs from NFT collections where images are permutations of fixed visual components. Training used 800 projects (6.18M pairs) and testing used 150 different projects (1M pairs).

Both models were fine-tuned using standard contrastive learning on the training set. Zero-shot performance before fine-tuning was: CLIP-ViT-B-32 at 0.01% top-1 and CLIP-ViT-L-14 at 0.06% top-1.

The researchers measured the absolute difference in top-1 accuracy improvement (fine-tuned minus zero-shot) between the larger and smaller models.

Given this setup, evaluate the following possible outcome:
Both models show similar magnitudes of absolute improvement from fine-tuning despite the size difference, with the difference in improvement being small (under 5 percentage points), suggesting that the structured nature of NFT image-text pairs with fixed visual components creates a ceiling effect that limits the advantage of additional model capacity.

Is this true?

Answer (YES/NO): YES